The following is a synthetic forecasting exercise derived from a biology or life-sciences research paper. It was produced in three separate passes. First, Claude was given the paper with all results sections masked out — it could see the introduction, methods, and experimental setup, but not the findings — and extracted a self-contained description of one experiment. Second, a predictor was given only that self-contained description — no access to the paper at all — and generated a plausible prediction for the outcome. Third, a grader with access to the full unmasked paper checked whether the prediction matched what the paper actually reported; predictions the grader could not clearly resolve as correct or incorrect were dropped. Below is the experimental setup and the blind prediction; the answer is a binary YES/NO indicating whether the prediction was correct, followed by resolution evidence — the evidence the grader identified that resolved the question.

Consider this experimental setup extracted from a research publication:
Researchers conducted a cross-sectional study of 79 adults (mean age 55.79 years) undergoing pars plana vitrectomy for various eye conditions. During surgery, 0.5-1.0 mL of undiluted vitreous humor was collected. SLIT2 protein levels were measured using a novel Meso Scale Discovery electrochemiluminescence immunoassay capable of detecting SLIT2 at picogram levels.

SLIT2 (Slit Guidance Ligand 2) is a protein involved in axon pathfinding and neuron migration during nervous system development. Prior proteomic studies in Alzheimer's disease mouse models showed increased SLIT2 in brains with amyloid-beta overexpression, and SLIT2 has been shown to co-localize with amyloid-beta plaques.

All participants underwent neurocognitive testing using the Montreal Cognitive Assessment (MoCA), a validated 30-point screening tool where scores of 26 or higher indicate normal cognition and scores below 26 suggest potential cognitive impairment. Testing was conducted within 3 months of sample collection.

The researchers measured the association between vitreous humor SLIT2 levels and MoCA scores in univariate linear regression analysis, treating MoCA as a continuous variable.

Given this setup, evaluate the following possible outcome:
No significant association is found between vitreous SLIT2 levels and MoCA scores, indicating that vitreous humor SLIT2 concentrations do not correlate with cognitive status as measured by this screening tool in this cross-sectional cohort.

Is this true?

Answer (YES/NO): NO